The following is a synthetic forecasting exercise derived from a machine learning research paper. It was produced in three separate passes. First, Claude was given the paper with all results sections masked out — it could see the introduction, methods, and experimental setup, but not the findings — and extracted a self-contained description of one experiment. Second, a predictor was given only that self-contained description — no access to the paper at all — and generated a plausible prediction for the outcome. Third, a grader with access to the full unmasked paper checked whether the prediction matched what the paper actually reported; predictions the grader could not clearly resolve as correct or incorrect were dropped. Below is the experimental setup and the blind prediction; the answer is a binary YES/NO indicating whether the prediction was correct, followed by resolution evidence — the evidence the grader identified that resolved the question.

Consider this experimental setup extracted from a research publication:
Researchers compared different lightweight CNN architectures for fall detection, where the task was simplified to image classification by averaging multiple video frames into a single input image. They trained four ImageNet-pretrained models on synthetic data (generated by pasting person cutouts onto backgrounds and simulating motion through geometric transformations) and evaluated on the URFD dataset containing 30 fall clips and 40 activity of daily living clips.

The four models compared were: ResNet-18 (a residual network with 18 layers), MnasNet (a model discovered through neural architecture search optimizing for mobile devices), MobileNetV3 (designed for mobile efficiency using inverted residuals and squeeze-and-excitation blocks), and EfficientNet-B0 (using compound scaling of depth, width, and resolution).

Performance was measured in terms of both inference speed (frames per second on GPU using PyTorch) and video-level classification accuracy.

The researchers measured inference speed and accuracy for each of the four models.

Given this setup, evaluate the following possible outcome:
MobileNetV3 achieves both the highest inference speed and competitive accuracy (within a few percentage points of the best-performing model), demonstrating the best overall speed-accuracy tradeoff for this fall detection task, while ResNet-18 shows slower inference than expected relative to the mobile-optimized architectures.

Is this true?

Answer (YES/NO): NO